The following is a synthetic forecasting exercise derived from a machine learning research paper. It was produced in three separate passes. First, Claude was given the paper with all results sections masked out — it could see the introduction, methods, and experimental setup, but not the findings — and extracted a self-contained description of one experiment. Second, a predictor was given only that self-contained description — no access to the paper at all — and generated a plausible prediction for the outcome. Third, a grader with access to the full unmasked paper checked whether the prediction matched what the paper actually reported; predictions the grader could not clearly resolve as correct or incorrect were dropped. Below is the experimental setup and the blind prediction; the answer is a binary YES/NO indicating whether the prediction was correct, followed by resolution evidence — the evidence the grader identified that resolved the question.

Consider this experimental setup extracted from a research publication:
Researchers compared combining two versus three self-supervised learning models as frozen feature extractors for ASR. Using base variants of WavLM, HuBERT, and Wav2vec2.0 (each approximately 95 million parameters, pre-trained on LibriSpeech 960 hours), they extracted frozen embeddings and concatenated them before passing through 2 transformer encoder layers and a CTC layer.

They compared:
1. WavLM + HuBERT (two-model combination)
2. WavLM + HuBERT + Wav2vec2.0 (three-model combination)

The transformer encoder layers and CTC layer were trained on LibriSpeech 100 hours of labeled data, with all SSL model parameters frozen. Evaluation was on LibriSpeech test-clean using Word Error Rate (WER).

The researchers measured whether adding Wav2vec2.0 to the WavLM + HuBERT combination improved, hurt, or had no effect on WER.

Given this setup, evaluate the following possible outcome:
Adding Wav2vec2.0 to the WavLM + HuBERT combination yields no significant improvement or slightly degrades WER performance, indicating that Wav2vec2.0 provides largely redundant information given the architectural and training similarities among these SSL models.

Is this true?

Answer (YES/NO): NO